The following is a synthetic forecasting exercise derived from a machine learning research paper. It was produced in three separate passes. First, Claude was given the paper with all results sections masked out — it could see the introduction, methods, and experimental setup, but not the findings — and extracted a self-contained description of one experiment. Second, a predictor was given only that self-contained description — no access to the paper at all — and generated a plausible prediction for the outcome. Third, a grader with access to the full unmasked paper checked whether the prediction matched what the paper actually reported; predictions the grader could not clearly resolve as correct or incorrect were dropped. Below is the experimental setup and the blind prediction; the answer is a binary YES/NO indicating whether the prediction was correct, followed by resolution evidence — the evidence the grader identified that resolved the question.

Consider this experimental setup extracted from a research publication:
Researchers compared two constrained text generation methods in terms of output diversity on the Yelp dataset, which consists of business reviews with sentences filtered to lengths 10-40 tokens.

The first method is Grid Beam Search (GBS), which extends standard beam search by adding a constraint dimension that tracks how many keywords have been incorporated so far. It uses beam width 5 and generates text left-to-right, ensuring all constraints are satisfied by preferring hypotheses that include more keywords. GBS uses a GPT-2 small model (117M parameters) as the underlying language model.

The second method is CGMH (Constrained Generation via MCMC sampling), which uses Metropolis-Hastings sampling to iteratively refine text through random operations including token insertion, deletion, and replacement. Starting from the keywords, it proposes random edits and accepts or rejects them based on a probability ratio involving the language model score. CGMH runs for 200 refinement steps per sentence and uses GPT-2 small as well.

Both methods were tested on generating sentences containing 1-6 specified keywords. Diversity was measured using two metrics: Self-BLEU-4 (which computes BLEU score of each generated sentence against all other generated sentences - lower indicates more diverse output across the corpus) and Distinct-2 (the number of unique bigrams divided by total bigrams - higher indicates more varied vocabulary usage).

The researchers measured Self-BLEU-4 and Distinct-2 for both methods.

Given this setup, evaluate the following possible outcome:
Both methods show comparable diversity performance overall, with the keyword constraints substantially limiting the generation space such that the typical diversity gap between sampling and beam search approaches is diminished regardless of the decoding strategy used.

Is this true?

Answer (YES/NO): NO